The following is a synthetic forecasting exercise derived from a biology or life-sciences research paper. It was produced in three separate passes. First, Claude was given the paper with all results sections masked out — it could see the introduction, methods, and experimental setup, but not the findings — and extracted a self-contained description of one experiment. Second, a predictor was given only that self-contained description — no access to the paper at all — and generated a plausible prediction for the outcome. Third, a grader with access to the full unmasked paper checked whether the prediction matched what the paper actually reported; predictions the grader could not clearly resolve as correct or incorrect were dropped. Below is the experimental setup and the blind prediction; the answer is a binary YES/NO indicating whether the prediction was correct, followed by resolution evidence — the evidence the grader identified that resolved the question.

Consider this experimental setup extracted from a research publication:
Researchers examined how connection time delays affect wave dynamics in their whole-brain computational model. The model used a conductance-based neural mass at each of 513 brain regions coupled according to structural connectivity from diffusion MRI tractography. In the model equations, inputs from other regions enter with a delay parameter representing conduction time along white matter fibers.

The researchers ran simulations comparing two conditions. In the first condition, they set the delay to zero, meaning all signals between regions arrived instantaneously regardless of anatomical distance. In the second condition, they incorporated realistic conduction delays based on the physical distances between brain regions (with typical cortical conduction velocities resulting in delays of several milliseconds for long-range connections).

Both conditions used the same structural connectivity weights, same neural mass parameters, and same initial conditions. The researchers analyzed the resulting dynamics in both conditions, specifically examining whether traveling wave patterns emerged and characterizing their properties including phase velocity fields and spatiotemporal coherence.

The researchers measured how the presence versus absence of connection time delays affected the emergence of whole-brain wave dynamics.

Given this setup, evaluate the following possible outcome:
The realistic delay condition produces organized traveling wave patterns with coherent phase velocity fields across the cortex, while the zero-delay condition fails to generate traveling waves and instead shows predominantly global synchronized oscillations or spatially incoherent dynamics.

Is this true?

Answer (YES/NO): NO